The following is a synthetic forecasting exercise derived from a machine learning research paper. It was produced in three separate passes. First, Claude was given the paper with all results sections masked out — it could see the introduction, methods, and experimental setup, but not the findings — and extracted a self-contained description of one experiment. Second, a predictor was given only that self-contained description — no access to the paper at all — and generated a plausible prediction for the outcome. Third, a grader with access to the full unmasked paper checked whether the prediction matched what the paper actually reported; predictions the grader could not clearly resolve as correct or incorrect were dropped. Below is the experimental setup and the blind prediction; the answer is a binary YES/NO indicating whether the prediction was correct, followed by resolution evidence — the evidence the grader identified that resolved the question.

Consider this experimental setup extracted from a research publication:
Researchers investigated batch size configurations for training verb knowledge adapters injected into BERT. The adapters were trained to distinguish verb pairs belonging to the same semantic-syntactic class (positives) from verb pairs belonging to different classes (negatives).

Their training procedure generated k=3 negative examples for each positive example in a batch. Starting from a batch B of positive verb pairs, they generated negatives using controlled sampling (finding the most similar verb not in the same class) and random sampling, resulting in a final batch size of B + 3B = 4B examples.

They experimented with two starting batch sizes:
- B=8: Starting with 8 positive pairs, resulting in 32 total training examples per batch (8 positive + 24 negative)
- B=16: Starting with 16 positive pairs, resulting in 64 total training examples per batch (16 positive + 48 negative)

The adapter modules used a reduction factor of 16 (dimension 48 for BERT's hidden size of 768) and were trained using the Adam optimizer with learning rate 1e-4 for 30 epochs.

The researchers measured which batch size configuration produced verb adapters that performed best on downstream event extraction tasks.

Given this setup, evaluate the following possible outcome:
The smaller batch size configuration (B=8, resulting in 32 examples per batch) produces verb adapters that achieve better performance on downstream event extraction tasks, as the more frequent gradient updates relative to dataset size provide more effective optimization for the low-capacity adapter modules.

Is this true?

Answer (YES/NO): NO